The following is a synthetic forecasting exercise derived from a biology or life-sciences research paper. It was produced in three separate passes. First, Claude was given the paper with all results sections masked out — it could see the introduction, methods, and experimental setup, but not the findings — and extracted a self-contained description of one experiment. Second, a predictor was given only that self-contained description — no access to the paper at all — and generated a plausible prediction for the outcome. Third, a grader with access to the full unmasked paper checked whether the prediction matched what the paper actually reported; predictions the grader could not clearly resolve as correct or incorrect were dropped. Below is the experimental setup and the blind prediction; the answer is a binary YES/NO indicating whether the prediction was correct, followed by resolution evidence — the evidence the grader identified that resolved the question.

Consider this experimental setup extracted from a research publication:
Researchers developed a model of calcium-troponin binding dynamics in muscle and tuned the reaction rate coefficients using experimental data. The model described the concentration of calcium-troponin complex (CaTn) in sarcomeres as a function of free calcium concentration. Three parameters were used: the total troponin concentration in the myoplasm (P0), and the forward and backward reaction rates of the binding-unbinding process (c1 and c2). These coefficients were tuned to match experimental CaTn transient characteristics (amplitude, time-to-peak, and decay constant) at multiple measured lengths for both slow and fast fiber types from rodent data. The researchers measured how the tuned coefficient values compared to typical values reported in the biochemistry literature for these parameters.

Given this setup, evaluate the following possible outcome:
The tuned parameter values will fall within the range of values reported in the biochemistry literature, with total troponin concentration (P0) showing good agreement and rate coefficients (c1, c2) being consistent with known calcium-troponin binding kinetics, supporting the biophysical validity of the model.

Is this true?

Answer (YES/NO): YES